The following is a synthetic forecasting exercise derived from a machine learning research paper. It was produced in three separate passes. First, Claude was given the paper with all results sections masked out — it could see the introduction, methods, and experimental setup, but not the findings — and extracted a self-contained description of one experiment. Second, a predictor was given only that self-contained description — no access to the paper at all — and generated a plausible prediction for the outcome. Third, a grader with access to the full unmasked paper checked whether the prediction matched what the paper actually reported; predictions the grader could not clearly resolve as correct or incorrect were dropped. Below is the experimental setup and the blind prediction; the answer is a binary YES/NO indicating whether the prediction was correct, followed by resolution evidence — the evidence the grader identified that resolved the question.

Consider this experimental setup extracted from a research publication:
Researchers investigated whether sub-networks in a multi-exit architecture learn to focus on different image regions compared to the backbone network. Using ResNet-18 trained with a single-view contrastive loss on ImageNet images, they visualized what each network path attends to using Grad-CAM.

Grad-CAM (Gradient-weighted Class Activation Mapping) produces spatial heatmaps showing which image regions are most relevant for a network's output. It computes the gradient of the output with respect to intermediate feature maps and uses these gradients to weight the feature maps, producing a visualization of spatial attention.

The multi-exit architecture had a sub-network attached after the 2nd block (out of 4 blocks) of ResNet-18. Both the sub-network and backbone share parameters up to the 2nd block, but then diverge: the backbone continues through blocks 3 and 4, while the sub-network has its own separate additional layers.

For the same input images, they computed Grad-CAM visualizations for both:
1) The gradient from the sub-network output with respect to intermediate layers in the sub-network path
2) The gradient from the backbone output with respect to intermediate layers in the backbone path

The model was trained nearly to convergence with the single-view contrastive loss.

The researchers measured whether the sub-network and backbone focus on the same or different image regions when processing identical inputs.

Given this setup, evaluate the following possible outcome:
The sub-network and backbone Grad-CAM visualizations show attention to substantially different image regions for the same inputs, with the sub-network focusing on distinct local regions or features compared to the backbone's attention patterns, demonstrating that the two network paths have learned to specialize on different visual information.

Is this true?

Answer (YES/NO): NO